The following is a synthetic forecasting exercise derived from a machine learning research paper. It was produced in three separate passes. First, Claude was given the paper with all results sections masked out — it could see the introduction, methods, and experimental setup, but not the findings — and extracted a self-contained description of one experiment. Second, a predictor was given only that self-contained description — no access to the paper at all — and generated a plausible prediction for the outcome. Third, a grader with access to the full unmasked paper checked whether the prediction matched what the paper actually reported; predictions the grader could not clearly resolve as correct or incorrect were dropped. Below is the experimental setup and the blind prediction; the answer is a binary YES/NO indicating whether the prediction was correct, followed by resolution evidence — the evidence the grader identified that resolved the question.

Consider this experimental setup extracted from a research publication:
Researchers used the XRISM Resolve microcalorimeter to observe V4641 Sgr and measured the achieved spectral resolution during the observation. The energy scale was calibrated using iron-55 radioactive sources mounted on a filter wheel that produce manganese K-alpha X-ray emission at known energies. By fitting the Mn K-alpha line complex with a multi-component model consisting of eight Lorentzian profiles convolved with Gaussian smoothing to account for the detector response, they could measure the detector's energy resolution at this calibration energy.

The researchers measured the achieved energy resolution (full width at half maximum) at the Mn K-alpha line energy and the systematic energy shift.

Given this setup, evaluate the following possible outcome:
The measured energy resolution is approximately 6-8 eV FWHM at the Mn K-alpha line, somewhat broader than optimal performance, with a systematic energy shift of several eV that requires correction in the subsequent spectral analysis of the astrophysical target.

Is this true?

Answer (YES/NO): NO